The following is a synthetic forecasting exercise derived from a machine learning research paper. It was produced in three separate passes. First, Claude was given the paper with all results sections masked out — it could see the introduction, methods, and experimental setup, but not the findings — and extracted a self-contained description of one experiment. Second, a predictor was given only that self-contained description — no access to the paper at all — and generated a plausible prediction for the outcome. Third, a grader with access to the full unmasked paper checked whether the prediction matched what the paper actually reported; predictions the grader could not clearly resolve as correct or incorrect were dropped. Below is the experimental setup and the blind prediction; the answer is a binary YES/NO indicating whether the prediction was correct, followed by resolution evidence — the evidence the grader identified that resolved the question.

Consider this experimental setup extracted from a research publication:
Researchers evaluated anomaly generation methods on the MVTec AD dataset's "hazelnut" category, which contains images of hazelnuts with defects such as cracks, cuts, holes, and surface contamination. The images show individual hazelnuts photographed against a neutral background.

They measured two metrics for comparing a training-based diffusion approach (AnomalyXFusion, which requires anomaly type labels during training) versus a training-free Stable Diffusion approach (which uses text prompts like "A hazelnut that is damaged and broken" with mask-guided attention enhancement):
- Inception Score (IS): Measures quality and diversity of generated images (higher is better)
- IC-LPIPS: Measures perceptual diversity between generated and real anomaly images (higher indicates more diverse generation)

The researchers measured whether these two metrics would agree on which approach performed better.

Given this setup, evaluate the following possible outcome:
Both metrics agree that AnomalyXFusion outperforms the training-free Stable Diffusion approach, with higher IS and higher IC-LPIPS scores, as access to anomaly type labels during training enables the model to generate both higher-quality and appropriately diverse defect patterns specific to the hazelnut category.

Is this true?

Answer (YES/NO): NO